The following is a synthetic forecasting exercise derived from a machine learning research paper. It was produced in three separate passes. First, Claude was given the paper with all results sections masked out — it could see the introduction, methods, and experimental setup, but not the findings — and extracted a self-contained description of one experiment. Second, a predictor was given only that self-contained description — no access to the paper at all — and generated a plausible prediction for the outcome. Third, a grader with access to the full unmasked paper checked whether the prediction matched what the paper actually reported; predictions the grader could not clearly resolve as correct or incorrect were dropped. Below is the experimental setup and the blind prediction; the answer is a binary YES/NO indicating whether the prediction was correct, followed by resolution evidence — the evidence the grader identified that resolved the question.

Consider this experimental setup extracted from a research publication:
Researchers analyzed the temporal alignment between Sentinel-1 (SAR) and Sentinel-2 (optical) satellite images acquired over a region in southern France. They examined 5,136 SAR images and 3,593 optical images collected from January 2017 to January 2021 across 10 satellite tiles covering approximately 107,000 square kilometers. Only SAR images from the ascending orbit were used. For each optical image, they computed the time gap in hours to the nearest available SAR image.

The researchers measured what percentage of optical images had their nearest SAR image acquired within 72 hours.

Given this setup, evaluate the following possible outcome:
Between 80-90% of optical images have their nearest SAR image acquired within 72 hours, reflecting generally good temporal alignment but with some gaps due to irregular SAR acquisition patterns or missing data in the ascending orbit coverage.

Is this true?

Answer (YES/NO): NO